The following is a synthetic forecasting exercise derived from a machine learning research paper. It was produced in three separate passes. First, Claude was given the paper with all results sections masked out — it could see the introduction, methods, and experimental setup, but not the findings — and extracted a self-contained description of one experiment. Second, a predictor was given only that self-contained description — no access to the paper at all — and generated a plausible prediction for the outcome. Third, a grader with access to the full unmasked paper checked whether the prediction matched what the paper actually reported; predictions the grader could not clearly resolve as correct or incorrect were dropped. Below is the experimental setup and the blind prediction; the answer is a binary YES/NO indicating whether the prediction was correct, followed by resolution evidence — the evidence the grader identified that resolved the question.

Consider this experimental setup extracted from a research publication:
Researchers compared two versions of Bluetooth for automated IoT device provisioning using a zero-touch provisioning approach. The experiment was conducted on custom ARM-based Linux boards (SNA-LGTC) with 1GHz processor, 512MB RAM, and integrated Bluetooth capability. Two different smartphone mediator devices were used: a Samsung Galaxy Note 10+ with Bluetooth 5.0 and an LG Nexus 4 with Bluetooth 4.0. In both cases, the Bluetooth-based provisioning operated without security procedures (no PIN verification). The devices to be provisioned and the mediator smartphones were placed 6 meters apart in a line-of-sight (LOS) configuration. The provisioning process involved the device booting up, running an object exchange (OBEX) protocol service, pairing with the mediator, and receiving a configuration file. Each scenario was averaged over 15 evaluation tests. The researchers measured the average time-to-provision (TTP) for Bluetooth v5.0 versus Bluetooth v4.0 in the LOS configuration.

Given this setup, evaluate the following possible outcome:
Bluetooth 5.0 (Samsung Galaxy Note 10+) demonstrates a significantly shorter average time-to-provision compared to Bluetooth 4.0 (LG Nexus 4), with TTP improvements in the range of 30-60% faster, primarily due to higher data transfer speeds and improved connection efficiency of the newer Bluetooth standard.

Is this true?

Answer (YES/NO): NO